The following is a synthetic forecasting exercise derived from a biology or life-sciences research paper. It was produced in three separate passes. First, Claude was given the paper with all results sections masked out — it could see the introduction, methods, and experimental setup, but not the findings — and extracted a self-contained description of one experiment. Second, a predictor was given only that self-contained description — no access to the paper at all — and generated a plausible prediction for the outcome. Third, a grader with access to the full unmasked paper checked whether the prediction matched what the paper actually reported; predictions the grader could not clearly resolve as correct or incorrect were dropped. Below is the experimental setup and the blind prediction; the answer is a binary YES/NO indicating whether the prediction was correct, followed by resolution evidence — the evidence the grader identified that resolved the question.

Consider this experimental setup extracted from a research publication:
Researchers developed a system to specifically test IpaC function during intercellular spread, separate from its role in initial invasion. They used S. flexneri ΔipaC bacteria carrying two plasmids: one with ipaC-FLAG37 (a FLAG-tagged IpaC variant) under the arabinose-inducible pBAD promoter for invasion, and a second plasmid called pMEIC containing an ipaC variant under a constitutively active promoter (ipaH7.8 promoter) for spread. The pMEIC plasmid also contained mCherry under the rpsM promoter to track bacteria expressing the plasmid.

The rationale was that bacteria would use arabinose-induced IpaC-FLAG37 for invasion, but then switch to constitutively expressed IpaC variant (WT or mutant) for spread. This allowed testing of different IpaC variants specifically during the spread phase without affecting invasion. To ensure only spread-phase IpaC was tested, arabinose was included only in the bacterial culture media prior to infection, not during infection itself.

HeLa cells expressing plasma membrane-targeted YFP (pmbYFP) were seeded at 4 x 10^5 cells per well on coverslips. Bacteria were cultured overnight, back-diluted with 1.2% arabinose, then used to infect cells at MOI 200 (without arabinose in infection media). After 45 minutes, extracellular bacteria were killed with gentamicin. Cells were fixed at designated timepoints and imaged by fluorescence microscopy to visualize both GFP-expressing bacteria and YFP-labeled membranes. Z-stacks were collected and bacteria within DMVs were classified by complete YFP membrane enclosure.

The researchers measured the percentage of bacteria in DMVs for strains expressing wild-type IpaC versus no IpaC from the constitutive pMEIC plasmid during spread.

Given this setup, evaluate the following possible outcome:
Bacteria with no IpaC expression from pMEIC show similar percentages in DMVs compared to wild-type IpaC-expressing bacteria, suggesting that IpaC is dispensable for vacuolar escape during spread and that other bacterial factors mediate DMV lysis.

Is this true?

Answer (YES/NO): NO